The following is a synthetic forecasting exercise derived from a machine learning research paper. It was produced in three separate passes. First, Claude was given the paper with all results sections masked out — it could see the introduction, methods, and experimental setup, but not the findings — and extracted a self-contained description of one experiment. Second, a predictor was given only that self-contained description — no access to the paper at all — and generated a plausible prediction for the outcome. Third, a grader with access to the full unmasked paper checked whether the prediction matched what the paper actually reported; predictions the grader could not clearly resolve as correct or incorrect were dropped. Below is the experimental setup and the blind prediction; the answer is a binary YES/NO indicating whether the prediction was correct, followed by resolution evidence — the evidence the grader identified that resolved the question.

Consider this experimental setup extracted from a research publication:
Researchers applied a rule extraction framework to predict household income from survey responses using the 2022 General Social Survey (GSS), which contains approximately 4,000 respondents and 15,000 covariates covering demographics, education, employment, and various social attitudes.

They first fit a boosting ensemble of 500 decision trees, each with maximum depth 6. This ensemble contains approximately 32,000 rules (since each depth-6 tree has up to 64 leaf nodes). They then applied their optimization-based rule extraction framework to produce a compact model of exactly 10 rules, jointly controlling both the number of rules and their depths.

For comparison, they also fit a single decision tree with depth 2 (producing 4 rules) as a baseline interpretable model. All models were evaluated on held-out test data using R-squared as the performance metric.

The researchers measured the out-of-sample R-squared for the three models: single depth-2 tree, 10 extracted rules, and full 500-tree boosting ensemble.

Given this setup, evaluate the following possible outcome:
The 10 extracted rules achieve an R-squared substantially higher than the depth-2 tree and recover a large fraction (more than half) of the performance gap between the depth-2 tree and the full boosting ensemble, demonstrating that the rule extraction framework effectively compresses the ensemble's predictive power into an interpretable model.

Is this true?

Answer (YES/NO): YES